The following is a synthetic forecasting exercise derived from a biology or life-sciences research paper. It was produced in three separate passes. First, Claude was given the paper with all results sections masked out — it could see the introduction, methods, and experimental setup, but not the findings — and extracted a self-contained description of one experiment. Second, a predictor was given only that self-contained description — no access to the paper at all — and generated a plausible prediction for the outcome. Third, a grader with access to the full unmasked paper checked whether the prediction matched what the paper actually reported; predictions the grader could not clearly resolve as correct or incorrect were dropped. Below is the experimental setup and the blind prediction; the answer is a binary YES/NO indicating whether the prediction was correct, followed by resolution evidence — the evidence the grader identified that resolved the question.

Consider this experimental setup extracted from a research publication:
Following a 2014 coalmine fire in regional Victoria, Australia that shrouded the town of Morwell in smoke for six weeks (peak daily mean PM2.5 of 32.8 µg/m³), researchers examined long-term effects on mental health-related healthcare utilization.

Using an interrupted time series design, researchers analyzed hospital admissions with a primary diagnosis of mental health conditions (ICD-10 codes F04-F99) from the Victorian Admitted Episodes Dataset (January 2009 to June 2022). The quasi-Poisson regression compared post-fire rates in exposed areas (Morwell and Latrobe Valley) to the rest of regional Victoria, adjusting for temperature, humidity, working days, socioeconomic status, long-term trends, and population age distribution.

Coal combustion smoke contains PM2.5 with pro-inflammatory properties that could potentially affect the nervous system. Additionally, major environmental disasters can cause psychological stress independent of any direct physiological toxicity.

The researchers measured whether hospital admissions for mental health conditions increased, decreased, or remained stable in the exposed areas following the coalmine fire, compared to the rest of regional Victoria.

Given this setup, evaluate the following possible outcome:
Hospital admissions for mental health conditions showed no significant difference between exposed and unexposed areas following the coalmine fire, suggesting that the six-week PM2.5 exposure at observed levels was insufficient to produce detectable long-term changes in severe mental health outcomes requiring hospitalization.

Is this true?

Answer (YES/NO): NO